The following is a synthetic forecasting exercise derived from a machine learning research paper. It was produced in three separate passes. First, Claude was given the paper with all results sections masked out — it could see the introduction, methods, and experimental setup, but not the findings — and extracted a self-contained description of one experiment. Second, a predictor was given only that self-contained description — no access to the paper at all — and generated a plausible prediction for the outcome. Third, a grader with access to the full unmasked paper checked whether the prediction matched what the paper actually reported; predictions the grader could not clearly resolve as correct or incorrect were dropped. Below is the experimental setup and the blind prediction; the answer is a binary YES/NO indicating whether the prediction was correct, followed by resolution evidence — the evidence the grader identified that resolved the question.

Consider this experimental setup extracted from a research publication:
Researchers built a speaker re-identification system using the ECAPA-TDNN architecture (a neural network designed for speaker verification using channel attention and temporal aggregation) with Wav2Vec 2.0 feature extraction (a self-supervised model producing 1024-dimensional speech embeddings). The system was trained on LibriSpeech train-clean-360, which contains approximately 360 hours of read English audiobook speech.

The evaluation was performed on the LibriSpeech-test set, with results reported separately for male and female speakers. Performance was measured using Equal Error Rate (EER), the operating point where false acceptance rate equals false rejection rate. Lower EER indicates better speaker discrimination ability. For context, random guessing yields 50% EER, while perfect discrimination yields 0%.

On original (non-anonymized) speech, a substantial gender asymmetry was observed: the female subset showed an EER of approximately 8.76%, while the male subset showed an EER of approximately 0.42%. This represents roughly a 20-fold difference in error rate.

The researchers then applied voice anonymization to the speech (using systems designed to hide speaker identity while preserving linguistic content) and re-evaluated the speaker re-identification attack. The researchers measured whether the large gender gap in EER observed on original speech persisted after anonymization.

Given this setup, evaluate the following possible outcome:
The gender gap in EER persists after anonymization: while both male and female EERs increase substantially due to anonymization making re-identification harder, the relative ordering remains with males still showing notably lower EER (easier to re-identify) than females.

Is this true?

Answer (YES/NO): NO